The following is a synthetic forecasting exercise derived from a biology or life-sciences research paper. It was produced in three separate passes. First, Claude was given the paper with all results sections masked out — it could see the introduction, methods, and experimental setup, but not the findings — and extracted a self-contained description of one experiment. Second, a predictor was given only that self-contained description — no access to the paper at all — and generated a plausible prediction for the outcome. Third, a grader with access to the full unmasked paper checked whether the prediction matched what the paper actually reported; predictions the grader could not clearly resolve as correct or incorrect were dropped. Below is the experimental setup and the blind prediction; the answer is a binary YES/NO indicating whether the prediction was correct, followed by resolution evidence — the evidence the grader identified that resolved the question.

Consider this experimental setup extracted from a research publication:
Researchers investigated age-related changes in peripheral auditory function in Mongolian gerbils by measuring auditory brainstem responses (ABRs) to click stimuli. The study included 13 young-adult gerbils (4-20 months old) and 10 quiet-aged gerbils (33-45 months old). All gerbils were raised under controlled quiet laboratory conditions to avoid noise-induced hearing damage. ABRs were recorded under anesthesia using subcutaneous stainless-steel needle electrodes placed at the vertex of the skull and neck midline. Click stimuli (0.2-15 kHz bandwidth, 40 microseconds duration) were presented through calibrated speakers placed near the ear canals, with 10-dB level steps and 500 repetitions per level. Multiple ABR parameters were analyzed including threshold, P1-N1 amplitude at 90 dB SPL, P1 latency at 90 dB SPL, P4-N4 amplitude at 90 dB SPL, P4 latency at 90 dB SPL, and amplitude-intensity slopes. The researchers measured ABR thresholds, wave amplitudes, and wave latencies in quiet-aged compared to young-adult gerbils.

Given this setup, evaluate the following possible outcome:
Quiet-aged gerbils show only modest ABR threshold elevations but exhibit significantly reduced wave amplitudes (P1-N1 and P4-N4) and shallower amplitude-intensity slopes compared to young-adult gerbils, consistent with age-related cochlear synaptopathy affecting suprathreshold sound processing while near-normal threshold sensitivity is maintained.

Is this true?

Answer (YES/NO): NO